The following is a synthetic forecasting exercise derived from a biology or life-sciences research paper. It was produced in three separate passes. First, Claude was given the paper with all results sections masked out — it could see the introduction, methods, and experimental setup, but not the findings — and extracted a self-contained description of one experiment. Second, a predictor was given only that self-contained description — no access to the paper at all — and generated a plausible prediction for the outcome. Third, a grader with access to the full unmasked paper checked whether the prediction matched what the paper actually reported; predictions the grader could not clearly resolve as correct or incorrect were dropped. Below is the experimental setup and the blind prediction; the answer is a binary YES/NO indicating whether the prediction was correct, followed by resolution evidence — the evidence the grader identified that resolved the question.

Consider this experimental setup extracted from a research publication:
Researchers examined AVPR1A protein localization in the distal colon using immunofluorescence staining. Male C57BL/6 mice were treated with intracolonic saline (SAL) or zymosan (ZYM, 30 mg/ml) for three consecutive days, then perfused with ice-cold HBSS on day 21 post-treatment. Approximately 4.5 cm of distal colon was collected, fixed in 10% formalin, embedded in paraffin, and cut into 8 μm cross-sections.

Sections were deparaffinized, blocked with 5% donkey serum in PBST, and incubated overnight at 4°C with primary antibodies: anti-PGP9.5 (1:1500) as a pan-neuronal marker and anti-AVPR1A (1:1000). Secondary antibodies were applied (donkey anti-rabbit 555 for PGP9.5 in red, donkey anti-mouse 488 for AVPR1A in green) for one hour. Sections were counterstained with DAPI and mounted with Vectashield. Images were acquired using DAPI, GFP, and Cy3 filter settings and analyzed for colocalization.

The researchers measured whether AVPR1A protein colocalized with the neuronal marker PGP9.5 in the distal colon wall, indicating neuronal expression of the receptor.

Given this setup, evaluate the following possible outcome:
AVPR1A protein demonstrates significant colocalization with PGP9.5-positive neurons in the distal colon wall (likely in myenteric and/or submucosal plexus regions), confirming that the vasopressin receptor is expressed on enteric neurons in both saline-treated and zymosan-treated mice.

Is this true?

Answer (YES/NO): NO